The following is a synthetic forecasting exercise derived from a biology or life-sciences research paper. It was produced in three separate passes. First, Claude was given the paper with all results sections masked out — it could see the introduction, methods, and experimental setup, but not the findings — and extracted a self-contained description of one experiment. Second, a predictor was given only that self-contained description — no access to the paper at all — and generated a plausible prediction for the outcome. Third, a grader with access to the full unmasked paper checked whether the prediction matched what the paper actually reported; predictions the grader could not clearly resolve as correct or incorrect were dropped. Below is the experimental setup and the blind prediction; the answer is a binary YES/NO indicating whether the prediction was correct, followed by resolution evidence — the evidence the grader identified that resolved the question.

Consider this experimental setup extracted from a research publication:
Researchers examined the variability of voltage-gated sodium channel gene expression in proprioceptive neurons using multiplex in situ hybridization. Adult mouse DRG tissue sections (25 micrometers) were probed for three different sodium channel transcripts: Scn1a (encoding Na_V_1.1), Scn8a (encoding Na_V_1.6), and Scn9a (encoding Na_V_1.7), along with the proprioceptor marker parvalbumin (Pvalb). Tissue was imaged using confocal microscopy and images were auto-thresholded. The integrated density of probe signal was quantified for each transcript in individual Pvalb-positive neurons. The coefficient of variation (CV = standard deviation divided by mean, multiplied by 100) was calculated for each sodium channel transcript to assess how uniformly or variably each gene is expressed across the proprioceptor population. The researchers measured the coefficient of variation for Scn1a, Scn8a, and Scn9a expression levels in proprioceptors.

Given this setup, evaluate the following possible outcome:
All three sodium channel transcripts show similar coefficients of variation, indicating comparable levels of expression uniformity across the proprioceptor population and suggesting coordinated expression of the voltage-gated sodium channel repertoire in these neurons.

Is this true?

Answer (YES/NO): NO